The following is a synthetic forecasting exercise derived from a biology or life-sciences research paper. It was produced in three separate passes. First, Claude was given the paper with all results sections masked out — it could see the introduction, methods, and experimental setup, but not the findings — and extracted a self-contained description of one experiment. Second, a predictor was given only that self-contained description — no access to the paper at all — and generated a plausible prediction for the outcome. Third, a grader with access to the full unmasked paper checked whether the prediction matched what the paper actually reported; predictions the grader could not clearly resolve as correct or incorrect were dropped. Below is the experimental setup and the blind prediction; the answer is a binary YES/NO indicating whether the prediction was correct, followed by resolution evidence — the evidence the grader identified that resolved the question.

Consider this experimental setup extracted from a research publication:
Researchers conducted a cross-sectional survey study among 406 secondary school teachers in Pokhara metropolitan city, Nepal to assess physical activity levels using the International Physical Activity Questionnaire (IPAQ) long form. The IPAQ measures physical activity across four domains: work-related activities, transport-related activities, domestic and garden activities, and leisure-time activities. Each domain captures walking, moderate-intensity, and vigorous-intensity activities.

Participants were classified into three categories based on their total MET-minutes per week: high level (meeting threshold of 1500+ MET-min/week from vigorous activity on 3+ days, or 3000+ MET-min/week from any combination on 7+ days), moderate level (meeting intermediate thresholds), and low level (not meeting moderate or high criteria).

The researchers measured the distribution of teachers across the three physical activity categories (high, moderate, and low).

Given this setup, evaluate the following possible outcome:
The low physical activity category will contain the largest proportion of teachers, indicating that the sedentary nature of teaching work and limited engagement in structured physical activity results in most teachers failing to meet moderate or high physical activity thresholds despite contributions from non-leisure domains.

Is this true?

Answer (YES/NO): NO